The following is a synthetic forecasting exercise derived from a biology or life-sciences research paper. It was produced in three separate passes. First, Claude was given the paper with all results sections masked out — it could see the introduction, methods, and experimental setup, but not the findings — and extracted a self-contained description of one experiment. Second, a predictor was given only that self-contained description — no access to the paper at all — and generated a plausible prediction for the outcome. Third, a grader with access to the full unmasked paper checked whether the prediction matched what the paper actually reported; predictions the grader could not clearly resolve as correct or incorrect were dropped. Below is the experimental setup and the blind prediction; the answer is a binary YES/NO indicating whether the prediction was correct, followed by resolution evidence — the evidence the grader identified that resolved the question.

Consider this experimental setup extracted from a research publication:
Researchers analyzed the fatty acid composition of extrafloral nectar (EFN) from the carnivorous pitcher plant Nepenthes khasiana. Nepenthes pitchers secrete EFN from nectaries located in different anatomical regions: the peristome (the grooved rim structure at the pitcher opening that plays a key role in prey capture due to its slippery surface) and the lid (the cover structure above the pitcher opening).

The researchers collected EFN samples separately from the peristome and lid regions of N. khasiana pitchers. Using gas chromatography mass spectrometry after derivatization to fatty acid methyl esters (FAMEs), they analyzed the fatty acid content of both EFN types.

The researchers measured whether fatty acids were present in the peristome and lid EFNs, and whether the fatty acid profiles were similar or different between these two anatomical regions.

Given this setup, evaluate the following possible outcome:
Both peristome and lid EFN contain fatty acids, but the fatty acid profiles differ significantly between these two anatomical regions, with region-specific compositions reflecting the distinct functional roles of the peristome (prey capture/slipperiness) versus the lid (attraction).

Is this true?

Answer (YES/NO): NO